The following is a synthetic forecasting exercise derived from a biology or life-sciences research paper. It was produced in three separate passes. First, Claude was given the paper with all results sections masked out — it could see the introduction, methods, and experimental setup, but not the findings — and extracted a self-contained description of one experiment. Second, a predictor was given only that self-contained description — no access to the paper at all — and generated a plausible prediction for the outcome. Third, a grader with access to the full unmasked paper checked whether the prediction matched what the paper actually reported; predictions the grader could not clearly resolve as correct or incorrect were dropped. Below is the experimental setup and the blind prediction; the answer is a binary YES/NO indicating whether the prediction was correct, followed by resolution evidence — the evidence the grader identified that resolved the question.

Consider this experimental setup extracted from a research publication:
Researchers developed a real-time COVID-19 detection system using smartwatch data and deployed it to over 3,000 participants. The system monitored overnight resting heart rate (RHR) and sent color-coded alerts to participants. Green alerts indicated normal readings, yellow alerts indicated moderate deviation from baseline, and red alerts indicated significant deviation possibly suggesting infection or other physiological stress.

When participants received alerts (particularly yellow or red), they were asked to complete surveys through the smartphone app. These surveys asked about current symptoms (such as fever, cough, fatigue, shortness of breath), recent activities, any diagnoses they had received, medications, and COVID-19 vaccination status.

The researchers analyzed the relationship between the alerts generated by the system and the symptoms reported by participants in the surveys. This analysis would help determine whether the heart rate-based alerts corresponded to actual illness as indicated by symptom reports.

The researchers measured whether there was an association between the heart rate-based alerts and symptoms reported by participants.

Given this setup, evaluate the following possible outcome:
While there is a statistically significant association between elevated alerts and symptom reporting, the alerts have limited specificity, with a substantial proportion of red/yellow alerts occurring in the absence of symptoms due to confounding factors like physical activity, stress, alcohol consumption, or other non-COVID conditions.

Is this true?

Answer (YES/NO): YES